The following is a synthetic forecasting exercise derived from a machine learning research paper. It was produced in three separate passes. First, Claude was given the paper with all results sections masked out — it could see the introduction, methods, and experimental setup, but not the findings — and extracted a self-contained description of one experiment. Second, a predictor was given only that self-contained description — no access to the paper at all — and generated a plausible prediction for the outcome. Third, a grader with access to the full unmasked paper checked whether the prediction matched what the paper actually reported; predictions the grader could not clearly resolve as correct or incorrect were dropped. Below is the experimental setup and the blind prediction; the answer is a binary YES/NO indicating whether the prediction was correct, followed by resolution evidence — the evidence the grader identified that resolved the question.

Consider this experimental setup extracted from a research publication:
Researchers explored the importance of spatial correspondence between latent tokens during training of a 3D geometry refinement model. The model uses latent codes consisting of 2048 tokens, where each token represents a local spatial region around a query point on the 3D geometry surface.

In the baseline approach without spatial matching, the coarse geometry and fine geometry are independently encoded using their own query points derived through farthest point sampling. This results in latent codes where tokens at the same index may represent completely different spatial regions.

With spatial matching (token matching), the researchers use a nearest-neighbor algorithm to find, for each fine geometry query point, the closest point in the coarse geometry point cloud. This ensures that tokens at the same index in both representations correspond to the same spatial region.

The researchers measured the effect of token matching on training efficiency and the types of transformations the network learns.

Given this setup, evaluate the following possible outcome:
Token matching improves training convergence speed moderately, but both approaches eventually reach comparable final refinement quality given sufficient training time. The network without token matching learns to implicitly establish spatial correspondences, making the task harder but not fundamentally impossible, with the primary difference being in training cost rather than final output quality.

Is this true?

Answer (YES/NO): NO